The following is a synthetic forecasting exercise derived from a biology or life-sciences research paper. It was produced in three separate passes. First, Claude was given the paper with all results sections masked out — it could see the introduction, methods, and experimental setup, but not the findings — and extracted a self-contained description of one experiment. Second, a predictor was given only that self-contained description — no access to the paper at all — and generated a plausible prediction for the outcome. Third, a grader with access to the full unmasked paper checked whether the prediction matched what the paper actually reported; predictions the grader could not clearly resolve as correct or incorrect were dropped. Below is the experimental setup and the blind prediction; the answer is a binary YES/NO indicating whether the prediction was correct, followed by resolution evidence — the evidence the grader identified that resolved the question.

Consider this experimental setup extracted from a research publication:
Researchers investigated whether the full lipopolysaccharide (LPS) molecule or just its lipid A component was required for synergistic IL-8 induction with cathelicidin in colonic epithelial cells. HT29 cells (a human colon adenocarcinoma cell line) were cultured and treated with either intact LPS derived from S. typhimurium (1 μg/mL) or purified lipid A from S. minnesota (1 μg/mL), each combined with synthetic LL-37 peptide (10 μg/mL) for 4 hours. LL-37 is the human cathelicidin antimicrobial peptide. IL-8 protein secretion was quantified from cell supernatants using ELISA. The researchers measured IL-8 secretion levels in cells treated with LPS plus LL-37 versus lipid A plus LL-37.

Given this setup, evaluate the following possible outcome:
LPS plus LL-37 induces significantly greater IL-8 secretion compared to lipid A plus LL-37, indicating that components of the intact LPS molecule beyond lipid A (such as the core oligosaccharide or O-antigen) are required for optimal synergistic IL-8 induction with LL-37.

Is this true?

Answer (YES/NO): YES